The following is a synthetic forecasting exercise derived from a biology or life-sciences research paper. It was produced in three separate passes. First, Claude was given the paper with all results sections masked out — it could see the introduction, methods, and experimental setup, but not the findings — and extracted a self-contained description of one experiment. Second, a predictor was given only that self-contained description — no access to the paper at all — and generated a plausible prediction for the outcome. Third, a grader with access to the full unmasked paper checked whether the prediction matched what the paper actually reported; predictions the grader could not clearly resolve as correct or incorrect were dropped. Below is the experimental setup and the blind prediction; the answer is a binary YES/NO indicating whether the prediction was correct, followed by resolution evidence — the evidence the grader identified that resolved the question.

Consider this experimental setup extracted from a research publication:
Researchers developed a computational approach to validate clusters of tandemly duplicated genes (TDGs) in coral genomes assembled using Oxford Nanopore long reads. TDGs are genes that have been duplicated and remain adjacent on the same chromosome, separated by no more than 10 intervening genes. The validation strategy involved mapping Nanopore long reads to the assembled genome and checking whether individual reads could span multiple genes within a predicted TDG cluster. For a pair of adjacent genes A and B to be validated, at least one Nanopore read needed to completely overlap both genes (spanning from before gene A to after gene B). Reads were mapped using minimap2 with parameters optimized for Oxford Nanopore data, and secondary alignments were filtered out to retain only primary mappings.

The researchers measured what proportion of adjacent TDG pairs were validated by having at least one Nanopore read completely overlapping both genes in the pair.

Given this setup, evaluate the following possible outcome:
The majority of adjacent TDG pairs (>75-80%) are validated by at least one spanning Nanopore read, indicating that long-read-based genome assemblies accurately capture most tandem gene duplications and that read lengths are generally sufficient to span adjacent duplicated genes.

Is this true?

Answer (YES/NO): NO